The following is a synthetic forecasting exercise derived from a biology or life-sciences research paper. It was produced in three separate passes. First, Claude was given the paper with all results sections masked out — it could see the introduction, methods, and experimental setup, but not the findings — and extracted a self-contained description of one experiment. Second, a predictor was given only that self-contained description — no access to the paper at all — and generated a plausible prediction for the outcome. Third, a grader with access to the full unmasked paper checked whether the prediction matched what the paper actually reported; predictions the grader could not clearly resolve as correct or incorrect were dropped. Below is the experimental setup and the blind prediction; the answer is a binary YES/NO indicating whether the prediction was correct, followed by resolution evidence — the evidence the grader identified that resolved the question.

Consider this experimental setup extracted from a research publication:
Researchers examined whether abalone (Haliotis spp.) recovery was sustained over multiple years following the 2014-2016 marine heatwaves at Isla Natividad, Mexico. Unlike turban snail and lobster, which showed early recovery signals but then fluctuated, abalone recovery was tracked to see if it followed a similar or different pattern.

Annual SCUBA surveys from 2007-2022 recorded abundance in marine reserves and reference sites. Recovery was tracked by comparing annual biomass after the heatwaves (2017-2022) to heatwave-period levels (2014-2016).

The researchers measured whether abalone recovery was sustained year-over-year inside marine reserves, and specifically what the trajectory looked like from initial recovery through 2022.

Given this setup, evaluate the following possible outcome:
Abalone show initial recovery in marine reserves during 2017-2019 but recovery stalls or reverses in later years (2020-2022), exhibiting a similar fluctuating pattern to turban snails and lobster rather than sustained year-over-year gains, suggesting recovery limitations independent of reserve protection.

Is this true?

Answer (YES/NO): NO